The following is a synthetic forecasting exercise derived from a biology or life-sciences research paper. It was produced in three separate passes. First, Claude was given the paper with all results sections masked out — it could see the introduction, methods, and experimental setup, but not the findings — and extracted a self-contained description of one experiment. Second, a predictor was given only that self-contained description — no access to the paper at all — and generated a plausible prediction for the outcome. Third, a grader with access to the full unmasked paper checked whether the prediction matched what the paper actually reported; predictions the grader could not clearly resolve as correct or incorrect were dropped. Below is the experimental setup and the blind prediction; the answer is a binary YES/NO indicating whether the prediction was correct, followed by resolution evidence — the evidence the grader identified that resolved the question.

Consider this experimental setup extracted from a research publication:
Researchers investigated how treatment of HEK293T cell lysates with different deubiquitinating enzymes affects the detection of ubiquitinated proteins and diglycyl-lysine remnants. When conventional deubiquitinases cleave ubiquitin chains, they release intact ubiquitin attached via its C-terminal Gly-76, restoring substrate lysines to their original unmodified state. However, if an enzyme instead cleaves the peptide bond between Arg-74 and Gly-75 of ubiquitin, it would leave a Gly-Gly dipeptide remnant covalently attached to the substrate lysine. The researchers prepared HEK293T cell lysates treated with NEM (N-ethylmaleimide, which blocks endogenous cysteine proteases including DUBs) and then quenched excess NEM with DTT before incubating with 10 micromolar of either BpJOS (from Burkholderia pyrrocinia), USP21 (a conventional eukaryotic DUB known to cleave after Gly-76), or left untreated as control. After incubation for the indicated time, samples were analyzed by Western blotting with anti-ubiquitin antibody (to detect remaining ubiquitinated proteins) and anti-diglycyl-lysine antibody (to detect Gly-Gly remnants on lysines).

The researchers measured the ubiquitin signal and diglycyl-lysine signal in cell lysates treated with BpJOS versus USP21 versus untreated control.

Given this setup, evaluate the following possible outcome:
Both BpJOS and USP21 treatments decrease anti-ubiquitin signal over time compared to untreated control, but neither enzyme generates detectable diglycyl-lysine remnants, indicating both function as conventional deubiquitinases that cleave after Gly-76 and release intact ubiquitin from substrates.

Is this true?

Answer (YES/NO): NO